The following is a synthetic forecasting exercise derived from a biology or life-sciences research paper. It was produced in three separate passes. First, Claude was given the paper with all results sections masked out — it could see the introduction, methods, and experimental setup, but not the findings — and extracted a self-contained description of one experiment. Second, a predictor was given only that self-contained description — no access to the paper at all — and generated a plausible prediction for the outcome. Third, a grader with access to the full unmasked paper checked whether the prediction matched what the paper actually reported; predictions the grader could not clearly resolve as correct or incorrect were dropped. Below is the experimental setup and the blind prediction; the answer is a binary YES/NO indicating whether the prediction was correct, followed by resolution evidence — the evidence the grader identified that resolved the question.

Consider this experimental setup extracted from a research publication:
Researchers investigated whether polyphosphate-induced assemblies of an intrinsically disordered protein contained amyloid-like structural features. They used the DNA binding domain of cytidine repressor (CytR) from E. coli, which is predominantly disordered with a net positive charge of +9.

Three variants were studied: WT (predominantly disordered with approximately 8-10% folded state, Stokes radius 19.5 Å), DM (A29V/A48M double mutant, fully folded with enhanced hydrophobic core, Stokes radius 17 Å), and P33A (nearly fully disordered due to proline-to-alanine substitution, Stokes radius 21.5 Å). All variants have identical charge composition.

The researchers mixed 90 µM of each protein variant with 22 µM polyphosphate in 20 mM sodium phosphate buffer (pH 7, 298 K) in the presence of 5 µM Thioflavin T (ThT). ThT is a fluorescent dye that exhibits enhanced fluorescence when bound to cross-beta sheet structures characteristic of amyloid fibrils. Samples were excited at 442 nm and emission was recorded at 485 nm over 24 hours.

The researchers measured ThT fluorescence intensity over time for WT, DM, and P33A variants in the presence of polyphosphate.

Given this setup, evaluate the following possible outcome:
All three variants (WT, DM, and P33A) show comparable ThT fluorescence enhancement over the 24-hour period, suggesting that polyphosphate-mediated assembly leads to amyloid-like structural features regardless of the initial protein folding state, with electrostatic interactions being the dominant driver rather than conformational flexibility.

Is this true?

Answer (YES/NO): NO